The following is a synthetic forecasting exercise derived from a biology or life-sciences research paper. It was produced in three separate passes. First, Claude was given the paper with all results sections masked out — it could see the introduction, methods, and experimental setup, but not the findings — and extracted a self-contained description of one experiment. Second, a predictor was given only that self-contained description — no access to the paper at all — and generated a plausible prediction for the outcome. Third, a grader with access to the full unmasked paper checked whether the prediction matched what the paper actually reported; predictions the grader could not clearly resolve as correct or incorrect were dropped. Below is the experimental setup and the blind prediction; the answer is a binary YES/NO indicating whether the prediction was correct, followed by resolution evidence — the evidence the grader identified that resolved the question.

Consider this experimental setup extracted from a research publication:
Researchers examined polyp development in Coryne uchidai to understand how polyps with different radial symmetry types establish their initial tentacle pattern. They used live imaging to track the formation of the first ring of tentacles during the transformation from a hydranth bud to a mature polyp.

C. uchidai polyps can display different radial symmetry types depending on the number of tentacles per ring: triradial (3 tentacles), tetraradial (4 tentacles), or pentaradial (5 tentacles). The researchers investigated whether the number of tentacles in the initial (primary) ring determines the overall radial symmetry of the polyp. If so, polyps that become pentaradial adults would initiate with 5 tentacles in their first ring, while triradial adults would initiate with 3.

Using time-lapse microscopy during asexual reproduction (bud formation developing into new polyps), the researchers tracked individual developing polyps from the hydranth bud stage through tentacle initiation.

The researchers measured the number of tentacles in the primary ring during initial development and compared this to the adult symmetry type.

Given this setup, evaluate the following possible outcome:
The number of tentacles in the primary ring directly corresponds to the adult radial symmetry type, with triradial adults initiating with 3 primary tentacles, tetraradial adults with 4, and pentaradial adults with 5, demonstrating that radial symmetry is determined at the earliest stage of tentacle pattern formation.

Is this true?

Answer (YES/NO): YES